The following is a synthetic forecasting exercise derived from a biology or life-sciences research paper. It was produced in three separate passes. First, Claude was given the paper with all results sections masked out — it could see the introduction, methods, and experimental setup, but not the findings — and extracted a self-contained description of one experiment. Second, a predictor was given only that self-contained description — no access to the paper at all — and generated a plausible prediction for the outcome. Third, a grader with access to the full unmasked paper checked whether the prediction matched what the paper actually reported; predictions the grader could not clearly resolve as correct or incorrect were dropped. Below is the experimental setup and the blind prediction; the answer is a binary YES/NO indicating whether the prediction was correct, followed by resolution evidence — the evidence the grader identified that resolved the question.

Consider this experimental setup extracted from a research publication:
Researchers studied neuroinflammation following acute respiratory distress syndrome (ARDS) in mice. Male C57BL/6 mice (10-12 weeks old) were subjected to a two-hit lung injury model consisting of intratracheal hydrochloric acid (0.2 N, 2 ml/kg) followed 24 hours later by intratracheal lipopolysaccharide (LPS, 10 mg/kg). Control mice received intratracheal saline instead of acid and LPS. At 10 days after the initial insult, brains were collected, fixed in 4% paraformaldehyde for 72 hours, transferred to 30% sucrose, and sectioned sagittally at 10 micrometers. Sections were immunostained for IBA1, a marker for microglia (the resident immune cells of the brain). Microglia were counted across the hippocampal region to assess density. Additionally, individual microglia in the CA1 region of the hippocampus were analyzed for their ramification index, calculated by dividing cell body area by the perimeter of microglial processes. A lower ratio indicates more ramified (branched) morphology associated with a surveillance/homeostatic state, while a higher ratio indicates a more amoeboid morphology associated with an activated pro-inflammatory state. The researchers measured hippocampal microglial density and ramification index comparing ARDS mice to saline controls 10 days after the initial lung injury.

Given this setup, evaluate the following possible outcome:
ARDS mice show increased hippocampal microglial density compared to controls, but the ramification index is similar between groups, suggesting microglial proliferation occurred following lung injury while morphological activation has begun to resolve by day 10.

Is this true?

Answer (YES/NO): NO